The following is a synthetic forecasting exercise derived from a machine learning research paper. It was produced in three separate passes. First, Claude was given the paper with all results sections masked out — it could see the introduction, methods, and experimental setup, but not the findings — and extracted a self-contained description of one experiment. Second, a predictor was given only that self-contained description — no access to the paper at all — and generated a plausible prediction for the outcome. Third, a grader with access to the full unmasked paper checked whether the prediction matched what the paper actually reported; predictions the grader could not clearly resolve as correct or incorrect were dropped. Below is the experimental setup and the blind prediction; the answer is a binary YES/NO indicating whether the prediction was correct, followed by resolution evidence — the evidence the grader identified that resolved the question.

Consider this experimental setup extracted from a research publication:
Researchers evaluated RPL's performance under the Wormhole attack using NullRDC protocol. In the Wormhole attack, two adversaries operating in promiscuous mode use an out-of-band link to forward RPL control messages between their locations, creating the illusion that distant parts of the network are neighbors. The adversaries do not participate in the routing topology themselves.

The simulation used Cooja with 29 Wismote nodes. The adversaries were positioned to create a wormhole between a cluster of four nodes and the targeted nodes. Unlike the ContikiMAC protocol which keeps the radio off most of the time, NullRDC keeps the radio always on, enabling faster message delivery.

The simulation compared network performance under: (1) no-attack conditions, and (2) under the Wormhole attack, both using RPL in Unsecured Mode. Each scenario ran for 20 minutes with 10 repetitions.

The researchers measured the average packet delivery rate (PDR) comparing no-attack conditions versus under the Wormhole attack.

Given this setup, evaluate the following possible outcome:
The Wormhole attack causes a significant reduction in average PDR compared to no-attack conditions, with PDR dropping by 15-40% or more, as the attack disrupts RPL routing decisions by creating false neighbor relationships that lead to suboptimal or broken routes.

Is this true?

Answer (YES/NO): YES